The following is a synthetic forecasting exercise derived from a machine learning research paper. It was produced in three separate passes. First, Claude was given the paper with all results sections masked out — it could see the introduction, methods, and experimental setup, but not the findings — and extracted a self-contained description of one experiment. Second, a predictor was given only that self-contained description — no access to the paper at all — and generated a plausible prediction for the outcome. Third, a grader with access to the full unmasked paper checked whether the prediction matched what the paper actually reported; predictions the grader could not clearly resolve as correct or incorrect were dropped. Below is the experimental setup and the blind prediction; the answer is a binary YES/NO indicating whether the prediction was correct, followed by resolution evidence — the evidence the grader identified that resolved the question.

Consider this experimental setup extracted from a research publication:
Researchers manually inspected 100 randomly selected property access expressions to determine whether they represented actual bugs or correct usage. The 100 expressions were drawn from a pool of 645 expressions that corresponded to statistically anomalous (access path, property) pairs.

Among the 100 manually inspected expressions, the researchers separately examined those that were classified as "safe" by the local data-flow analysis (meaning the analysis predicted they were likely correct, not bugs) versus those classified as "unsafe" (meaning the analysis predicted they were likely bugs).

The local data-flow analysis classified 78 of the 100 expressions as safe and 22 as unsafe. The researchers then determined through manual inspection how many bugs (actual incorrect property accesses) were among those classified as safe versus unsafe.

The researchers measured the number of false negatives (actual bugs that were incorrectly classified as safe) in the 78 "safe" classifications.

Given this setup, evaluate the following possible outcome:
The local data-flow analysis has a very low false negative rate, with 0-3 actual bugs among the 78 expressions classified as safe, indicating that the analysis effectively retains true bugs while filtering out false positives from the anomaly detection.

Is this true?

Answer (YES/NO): YES